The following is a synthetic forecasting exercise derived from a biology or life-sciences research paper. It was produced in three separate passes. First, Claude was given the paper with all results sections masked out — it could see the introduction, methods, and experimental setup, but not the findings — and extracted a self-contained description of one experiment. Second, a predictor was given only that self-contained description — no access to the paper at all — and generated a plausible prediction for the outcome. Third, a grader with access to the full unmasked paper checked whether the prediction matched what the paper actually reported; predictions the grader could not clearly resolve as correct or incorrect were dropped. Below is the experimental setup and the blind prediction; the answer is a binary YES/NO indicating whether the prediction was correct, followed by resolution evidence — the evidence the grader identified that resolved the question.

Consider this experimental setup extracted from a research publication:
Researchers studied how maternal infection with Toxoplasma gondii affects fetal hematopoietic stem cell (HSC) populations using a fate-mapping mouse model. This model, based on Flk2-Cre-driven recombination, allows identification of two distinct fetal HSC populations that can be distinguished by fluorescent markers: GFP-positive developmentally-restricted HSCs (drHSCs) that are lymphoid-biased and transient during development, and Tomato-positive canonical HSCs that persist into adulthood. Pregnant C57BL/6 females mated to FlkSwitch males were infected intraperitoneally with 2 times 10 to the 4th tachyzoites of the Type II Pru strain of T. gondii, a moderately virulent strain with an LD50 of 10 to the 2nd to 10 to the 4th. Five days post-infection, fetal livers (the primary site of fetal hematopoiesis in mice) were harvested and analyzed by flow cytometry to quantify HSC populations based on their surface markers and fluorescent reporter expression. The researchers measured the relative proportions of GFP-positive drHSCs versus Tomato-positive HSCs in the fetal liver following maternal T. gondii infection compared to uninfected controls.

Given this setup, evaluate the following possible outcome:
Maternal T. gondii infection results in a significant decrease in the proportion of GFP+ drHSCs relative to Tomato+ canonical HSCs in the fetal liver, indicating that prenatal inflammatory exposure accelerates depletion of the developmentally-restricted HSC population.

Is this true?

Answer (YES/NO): NO